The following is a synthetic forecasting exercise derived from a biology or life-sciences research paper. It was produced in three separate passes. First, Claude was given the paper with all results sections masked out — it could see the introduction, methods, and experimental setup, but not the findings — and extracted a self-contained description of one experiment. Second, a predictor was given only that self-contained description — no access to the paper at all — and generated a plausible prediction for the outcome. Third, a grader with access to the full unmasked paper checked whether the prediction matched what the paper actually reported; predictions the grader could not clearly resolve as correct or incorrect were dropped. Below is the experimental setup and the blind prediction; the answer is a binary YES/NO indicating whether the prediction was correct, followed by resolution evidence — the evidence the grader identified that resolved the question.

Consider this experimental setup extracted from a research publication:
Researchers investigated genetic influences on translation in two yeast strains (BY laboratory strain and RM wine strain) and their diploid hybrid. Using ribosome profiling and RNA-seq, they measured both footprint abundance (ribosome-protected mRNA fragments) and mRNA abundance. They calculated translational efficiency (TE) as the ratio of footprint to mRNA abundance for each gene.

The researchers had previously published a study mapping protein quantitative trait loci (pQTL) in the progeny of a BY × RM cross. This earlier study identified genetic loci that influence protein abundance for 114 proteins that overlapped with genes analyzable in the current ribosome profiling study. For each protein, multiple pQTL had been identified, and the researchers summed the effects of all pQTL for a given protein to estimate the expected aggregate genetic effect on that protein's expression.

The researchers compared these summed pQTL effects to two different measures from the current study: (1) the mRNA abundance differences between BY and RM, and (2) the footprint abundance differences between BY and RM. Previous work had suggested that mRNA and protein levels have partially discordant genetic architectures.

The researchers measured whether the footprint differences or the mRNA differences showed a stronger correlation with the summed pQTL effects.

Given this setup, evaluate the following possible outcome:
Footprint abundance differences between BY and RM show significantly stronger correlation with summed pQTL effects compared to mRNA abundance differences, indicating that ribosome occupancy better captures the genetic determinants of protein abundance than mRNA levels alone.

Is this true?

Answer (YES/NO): NO